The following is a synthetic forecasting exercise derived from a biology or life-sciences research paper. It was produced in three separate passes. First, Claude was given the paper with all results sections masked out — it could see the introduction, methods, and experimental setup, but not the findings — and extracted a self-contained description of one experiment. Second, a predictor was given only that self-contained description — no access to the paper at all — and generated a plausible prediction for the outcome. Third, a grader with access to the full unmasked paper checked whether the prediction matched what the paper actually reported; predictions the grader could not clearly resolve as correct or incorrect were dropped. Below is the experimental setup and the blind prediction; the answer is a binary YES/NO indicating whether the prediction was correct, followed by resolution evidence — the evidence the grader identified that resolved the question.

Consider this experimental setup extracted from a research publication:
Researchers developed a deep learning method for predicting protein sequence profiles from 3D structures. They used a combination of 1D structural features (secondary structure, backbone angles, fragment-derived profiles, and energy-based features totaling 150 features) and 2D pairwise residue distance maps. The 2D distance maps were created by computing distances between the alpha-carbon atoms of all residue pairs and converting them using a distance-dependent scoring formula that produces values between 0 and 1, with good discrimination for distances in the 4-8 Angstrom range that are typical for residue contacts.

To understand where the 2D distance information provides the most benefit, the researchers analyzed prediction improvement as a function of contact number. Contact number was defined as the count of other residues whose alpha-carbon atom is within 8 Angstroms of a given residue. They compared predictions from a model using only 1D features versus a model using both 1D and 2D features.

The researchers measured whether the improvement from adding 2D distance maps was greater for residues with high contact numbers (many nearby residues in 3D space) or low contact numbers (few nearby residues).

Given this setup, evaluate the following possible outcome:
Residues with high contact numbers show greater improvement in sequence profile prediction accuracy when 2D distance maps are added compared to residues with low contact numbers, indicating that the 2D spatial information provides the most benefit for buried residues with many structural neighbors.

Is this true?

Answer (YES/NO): YES